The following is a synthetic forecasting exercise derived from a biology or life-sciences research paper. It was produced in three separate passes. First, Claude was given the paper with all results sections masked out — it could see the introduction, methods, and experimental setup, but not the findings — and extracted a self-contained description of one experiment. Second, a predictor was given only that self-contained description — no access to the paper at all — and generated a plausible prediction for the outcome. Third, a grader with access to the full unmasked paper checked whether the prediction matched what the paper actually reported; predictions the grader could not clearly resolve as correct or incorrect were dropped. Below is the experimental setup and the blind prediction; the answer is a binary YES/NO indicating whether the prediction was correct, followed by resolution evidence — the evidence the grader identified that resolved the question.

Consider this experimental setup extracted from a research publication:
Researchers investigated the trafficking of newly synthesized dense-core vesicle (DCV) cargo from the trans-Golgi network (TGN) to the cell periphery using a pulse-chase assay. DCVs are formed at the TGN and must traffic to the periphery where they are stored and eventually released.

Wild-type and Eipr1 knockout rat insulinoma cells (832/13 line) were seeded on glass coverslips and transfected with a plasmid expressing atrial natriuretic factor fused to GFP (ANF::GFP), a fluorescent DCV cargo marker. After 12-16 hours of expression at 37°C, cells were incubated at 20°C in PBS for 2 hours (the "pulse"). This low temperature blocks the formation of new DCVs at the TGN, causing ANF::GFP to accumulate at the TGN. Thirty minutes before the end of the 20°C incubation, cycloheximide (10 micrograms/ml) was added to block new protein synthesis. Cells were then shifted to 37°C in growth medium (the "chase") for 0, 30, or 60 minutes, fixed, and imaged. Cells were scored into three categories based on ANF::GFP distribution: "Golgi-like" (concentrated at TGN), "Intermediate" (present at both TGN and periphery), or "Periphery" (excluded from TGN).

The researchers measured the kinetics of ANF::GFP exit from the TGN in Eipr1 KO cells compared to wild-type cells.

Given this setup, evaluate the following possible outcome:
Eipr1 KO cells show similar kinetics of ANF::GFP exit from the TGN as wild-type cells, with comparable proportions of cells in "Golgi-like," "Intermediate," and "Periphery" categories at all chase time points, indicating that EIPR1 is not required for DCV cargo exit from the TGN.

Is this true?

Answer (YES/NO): NO